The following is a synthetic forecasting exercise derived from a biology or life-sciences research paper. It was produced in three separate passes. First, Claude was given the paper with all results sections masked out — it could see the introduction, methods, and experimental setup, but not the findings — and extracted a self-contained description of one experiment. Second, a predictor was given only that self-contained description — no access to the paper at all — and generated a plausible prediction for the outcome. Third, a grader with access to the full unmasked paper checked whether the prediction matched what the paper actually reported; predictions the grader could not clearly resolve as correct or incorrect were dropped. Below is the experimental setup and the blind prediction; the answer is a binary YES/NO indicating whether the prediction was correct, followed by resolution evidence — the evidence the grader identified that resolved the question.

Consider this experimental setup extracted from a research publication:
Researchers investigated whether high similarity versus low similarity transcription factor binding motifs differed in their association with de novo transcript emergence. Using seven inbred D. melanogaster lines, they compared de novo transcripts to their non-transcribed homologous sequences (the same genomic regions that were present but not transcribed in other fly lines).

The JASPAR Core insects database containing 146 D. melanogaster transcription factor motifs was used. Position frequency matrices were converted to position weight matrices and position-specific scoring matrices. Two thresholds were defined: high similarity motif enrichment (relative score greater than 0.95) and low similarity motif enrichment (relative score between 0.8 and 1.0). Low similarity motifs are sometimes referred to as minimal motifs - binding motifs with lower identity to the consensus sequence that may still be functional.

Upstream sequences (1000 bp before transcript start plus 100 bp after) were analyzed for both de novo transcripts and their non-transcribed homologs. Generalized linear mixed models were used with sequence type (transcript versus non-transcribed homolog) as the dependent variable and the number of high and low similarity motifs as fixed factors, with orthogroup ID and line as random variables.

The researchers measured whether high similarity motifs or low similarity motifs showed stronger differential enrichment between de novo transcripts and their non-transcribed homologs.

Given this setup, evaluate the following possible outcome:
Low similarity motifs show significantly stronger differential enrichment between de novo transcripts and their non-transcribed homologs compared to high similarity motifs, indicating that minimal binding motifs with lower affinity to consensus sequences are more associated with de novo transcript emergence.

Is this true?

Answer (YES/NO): NO